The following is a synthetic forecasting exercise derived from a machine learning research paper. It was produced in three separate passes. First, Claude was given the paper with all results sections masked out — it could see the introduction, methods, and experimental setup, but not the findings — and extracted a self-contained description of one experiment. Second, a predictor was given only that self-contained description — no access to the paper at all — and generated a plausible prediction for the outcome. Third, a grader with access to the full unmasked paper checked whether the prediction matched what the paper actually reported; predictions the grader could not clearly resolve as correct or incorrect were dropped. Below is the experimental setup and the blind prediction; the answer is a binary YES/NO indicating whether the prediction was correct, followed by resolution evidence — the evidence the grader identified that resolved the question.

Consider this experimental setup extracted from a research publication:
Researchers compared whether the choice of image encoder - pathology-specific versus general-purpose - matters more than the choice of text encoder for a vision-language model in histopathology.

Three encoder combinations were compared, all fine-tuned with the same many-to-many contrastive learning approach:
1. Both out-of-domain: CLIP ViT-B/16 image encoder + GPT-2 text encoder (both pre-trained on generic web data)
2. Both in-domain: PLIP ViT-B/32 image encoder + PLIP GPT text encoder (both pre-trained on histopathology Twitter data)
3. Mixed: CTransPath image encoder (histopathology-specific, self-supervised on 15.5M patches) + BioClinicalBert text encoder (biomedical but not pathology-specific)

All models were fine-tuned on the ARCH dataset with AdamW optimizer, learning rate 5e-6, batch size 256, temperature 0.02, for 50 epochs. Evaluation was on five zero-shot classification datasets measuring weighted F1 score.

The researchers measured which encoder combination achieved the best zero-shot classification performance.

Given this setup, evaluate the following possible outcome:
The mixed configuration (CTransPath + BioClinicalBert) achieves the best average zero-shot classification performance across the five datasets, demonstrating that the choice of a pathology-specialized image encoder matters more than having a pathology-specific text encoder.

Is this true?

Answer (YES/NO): YES